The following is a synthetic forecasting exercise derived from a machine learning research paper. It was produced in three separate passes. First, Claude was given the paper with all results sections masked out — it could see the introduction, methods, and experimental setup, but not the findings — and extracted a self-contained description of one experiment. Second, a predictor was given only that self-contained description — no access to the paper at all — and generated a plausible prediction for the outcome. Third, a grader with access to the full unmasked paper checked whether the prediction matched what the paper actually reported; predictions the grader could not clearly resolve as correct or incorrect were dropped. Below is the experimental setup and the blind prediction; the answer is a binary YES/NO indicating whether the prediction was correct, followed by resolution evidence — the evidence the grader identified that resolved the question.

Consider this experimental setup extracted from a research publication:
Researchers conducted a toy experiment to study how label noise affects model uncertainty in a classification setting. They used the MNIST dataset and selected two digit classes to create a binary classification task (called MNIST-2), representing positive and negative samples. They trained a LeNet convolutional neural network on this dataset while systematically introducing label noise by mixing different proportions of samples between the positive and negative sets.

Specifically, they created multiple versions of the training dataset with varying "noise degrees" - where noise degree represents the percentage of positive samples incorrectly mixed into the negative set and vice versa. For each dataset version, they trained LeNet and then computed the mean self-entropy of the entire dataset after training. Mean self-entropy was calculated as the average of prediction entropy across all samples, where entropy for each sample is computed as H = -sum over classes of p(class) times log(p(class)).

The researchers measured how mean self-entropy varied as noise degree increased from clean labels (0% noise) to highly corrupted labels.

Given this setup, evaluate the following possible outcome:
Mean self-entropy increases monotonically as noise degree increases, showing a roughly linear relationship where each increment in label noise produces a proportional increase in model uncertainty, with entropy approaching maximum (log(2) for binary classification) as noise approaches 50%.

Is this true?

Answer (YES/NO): NO